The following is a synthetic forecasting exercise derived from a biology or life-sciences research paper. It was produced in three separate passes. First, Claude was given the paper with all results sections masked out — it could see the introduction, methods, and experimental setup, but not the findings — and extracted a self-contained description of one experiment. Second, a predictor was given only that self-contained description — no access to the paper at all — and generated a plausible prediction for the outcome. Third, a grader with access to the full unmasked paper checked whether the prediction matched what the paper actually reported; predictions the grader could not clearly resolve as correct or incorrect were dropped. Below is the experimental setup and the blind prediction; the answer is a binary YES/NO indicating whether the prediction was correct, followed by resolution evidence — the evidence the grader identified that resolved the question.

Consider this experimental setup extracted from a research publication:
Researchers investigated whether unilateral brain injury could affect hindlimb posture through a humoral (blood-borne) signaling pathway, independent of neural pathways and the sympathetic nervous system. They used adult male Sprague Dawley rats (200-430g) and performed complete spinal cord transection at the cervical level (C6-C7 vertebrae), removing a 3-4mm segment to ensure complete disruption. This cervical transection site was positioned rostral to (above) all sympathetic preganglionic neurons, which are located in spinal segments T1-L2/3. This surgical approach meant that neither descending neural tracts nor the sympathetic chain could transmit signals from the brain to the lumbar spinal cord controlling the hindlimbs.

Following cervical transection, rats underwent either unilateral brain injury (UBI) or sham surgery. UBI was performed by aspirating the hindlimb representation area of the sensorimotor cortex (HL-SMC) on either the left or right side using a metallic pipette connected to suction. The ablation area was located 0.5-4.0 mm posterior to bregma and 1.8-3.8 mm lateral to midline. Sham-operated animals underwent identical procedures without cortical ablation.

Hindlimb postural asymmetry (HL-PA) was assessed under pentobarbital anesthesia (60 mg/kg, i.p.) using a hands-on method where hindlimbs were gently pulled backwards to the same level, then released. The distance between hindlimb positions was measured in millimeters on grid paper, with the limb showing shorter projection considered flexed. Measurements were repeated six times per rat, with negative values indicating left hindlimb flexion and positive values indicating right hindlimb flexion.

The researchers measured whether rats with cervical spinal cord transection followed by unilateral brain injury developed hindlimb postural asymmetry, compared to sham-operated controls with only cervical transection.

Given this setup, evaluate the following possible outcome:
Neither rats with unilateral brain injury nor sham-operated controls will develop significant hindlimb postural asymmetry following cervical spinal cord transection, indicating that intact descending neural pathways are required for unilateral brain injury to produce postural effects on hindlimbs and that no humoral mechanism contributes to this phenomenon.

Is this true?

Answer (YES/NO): NO